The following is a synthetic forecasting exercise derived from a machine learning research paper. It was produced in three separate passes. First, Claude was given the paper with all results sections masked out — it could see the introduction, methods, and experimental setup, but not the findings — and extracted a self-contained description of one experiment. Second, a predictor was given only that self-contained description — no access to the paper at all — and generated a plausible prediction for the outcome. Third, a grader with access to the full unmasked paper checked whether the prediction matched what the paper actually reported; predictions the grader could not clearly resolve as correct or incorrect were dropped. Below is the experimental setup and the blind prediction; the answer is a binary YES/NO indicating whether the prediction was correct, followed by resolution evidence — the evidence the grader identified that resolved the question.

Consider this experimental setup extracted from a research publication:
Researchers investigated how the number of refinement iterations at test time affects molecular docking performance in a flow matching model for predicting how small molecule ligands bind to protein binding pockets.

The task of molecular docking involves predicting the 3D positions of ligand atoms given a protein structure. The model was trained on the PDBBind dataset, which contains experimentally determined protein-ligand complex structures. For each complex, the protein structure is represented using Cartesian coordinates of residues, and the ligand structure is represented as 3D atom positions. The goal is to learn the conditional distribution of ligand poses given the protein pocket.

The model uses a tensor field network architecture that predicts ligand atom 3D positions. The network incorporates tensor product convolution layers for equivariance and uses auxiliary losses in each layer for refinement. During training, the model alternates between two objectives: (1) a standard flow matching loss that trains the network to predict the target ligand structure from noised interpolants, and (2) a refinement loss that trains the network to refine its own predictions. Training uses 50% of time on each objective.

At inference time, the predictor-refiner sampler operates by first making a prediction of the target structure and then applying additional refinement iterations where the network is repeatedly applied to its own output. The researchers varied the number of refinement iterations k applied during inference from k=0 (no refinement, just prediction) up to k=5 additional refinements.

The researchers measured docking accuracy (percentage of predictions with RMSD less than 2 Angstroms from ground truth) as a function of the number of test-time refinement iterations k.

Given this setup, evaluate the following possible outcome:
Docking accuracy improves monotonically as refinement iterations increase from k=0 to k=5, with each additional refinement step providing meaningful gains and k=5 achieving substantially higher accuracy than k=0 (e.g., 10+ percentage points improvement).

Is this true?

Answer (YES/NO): NO